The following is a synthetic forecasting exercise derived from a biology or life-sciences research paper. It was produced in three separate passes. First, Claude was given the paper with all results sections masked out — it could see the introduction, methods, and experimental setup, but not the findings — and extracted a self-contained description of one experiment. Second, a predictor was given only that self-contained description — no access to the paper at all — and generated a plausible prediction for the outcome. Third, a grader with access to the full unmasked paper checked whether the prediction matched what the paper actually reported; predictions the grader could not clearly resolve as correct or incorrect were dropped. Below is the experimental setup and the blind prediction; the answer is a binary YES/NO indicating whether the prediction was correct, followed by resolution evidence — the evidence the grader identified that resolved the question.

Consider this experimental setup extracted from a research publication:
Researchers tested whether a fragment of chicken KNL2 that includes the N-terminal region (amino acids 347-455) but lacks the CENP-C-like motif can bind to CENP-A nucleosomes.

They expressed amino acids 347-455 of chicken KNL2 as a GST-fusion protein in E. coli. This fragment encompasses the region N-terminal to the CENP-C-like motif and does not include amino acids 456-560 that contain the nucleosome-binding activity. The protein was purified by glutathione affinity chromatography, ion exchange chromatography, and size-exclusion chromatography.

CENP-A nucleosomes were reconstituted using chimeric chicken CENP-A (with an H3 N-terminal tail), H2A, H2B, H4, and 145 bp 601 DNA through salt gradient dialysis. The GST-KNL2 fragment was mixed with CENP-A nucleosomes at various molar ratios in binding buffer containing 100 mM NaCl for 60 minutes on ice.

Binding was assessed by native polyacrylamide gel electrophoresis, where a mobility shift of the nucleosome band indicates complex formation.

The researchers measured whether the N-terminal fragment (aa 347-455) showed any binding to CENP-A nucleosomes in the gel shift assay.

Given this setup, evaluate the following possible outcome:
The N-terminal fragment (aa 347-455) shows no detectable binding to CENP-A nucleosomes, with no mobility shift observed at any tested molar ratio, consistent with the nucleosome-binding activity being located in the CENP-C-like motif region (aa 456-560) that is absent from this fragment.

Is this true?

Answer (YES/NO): YES